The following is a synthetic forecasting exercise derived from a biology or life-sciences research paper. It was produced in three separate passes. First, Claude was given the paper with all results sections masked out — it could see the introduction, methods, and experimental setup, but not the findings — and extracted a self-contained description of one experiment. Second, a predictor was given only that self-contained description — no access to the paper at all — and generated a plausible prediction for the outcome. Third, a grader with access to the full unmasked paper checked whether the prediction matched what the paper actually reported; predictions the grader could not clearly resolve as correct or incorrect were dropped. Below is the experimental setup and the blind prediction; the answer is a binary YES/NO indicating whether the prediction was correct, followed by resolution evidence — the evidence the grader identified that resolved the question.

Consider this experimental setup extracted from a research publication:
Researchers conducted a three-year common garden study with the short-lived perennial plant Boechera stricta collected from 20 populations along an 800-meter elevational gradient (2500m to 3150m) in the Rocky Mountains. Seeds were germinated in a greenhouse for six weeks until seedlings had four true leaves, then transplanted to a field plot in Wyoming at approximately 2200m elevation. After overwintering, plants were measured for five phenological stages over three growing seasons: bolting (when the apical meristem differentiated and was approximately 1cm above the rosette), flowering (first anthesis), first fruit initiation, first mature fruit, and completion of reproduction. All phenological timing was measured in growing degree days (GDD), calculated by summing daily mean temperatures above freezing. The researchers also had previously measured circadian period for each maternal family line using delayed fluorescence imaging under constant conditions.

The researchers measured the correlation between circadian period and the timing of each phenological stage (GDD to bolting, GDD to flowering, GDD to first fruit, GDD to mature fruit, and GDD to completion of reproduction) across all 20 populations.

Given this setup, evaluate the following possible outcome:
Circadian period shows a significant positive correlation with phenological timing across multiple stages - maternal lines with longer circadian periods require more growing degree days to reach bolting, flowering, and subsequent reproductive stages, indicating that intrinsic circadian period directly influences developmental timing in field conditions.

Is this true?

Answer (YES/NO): NO